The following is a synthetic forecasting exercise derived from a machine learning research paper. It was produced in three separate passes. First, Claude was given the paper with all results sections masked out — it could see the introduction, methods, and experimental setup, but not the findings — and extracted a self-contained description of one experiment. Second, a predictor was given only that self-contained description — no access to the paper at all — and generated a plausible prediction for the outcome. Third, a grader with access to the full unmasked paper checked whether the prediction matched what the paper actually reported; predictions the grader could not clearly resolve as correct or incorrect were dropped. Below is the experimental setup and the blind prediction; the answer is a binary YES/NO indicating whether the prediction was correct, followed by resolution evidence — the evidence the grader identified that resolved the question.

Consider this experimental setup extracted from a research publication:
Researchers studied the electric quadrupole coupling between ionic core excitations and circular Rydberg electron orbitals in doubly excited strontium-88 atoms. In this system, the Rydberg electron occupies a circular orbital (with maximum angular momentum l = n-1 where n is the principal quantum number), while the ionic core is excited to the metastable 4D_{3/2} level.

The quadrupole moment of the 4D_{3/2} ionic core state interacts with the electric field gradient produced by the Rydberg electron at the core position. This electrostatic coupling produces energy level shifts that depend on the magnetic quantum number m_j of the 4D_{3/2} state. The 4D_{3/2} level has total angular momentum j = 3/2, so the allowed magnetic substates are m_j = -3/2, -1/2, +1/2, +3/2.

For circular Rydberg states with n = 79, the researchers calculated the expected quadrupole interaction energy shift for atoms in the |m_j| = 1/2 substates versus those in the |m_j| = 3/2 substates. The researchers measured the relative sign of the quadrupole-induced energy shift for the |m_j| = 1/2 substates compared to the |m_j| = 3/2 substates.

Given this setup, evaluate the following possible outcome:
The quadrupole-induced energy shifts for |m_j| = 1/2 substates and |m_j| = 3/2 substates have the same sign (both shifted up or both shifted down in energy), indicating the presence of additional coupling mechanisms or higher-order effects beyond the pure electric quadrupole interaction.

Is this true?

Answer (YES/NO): NO